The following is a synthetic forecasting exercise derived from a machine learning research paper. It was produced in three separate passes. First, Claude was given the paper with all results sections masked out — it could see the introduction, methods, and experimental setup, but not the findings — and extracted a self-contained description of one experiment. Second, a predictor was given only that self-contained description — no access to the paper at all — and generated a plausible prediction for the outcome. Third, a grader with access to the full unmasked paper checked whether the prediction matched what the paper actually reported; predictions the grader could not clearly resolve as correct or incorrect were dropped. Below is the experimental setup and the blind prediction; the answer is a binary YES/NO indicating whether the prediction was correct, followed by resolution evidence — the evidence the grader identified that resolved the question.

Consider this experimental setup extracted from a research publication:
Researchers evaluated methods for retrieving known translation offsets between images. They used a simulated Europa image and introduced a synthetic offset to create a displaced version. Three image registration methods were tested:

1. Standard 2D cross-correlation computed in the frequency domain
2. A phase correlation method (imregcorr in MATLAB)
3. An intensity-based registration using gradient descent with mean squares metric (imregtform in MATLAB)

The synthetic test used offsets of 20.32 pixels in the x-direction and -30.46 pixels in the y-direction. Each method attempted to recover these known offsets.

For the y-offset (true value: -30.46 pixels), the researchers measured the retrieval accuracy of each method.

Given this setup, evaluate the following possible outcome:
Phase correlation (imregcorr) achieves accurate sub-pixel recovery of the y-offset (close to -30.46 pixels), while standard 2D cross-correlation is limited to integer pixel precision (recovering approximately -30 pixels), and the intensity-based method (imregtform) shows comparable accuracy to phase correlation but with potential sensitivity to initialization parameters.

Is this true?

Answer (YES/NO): NO